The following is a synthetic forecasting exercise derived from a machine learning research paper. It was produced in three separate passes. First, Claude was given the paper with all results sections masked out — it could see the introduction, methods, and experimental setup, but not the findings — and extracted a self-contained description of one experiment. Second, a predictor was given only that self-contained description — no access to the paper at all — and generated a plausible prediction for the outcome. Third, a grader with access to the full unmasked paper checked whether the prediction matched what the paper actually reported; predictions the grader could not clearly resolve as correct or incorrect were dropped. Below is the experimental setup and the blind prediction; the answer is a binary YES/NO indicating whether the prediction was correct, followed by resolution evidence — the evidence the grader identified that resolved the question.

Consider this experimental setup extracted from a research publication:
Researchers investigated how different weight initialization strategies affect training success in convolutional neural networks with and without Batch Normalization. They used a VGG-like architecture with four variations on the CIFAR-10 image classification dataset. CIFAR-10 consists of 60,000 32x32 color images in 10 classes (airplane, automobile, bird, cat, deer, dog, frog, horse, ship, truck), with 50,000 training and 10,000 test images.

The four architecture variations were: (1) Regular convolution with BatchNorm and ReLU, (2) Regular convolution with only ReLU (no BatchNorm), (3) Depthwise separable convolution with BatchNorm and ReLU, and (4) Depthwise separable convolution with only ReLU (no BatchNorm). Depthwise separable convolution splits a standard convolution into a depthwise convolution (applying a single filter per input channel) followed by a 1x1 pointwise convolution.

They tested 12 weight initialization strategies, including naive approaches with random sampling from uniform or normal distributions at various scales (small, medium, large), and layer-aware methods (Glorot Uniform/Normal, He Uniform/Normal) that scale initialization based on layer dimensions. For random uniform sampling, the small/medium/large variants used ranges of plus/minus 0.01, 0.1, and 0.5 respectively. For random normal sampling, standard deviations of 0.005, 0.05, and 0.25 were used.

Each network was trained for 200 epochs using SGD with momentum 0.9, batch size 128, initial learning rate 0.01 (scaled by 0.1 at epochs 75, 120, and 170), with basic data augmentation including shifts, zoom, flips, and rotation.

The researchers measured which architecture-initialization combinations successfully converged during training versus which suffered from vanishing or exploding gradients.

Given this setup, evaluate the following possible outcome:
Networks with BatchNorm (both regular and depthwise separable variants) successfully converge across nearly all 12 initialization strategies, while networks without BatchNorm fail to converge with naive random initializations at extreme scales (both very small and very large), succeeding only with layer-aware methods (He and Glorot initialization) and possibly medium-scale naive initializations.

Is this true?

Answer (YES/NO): NO